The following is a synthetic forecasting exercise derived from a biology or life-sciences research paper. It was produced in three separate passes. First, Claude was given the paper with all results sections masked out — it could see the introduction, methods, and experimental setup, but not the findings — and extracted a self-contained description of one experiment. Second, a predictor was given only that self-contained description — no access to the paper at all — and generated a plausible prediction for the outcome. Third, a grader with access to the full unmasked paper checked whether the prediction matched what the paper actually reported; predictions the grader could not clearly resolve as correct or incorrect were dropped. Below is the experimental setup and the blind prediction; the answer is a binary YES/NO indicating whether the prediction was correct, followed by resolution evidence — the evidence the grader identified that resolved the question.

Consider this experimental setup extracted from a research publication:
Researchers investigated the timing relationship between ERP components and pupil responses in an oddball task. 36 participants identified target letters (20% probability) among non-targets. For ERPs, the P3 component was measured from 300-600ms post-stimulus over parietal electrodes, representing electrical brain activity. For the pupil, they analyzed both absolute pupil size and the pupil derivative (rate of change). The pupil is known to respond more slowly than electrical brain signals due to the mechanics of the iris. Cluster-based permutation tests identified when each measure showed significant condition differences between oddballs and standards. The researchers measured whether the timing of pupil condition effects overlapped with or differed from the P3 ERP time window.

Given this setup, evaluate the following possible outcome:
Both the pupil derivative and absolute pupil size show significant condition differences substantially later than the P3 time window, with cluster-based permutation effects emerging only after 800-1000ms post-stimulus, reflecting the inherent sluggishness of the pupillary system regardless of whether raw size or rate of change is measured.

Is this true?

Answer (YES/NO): NO